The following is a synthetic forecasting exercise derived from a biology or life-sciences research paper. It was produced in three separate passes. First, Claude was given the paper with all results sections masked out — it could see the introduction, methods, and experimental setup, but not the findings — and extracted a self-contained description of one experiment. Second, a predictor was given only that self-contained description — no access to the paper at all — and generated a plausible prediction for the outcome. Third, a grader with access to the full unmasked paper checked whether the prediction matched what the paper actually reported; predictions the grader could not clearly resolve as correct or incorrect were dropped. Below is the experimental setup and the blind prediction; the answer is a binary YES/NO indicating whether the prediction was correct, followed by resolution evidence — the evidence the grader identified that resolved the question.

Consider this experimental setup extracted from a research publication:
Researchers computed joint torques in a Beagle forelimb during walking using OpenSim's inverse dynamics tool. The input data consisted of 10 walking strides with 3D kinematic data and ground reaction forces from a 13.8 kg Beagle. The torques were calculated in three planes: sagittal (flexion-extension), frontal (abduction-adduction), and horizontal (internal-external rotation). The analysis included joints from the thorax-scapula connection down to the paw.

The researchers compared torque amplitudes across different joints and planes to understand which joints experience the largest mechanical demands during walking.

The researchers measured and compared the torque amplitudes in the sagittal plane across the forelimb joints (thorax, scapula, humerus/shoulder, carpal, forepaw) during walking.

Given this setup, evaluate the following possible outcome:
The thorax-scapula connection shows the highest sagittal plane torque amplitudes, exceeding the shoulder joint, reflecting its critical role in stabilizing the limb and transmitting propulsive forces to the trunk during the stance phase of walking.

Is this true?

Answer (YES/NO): YES